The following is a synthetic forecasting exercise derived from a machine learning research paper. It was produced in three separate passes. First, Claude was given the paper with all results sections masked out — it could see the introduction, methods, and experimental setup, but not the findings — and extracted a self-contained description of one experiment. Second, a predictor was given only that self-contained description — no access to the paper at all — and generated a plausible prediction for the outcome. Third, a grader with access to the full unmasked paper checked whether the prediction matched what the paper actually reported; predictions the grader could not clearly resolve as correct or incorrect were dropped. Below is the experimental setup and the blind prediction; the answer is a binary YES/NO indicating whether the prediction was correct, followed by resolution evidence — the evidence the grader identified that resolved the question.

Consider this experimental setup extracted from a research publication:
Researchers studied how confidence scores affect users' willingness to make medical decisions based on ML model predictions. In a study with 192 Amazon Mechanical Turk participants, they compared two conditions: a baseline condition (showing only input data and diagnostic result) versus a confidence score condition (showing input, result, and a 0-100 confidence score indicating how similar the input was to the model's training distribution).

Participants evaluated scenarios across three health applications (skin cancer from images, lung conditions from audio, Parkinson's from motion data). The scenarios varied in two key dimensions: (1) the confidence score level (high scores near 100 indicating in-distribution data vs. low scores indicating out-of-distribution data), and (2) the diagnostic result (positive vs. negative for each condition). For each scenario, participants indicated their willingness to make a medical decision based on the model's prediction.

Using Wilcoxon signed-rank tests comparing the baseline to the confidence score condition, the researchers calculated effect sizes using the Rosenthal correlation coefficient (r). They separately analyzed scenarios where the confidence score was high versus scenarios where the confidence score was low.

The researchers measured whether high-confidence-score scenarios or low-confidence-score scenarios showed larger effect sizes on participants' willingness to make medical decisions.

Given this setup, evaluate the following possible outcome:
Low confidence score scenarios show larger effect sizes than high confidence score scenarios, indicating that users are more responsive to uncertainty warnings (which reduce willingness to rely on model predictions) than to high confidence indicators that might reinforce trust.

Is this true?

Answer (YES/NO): NO